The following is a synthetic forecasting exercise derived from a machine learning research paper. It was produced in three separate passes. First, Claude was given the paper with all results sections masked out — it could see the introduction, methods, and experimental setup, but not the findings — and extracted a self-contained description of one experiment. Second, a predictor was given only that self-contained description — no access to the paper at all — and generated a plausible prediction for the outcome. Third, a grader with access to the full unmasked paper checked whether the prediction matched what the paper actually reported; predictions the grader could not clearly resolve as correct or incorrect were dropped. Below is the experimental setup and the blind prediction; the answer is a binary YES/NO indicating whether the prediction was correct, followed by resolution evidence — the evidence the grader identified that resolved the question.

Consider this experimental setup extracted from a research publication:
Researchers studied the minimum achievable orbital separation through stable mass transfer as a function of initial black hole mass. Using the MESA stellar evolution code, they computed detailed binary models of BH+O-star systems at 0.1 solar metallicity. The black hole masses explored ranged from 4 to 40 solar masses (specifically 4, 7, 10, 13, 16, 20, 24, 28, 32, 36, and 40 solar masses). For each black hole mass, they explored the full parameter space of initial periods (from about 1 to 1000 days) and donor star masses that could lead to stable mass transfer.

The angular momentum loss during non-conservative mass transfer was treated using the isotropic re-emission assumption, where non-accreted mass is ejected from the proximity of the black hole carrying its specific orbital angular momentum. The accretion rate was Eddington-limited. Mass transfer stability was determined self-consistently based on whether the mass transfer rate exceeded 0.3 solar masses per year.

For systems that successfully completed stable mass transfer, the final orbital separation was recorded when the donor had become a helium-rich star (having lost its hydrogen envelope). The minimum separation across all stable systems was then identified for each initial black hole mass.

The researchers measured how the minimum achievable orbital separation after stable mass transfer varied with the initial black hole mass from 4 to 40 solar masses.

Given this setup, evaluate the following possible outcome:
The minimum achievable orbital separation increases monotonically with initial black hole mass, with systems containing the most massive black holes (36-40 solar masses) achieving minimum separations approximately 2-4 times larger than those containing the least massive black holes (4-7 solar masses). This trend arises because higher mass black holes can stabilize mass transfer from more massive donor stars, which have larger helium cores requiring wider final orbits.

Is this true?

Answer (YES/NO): NO